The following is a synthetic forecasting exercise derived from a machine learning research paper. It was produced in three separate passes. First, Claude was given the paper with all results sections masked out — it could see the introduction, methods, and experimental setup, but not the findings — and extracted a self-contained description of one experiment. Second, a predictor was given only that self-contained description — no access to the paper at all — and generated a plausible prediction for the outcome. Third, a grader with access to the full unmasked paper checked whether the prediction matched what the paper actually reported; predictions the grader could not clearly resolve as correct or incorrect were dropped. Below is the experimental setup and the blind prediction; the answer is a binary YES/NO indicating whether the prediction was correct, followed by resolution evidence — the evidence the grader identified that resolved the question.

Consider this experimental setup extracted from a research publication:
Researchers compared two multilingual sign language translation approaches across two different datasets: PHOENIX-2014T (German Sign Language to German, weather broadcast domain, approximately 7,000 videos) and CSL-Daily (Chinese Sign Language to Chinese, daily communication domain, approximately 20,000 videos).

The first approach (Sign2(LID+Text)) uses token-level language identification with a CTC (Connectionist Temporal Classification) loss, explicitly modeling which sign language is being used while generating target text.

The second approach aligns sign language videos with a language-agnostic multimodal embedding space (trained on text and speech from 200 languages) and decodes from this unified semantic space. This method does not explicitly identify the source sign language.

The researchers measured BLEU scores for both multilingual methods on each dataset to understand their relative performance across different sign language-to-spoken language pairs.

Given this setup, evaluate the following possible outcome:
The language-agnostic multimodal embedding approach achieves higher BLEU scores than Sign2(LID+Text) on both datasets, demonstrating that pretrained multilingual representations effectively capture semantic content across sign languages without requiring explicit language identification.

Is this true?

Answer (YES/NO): NO